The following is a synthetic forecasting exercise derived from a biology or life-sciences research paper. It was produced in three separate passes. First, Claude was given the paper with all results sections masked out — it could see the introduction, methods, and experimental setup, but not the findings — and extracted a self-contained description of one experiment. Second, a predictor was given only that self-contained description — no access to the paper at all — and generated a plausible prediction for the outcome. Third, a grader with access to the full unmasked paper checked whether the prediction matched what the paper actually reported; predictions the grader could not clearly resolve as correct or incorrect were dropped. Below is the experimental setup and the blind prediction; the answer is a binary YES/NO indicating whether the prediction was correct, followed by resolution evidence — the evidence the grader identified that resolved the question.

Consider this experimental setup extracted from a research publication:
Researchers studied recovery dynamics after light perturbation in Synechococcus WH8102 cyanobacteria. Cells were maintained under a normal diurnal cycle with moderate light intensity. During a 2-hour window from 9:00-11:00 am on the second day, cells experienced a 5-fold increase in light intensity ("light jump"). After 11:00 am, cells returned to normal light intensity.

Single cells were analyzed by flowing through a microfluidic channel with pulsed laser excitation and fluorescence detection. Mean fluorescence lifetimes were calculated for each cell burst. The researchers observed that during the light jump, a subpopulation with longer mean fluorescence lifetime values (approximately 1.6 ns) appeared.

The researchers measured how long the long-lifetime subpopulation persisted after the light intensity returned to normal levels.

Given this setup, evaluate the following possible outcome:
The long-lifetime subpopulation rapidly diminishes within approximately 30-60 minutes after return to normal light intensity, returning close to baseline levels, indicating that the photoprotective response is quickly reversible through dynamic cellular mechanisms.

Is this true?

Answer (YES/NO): NO